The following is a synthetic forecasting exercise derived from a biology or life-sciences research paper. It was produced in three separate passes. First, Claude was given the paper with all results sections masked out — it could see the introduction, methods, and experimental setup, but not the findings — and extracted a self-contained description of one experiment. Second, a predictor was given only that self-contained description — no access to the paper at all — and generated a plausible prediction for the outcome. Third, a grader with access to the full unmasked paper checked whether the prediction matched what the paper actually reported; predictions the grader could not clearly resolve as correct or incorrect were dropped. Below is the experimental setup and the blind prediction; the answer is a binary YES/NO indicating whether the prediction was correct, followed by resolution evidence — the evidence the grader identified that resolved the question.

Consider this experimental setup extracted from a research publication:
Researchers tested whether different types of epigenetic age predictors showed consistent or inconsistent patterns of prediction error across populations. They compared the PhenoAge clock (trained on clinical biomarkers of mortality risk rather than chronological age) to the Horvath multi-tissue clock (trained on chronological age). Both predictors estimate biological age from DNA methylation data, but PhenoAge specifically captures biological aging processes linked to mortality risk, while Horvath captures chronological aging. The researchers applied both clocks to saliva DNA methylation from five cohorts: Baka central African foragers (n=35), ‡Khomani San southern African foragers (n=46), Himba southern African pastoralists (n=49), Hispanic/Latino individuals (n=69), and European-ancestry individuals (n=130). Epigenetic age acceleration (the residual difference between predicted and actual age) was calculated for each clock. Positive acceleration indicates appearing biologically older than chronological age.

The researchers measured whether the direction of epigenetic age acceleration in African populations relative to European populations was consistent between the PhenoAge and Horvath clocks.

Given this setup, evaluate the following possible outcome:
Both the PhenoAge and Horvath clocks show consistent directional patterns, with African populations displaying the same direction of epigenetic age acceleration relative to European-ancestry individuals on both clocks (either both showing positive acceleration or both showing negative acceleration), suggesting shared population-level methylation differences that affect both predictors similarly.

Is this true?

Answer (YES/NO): NO